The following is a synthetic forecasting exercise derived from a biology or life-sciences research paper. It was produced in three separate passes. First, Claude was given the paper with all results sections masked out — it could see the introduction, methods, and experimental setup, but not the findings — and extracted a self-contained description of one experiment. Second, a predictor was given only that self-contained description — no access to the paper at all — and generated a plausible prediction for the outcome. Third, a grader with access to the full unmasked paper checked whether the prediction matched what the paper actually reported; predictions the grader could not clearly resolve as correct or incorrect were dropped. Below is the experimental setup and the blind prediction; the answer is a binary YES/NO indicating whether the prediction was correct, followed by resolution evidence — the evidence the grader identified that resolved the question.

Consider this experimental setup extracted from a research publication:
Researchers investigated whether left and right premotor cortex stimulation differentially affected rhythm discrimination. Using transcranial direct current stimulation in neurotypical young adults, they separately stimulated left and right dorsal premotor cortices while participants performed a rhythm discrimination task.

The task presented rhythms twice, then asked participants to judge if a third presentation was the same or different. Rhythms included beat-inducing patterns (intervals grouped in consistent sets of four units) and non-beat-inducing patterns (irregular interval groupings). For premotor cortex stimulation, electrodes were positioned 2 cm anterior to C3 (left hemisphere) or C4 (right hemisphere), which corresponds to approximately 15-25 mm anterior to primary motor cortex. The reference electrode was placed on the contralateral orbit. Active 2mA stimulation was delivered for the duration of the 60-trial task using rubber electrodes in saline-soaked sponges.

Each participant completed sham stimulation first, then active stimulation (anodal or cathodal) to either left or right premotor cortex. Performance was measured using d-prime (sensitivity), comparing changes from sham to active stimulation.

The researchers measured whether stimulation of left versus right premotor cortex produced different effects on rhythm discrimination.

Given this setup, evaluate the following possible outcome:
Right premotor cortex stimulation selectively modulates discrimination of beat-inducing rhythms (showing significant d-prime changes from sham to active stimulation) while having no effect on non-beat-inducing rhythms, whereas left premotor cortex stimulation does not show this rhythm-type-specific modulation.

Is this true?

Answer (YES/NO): NO